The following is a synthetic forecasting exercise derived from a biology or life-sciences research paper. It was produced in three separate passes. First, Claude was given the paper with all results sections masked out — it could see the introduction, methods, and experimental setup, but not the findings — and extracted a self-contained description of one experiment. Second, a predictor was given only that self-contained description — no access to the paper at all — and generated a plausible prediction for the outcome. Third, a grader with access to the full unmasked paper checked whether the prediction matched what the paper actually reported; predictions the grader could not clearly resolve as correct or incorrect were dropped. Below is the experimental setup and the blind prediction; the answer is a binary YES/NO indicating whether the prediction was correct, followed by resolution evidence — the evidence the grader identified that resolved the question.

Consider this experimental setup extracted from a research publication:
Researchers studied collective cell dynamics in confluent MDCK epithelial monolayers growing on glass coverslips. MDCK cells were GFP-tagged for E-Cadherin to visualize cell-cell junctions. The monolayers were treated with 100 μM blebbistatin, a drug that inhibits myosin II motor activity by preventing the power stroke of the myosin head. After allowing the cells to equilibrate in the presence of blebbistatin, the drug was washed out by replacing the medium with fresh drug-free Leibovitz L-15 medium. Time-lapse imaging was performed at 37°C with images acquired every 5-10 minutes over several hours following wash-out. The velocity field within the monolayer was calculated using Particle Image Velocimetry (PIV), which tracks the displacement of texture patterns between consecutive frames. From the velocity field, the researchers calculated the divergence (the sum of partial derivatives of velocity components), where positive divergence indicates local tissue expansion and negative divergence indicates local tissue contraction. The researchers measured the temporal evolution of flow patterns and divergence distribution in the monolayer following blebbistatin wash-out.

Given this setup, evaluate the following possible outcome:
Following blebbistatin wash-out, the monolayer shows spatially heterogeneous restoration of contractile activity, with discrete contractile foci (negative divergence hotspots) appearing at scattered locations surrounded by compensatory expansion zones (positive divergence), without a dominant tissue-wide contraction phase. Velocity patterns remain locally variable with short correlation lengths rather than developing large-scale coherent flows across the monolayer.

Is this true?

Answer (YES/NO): NO